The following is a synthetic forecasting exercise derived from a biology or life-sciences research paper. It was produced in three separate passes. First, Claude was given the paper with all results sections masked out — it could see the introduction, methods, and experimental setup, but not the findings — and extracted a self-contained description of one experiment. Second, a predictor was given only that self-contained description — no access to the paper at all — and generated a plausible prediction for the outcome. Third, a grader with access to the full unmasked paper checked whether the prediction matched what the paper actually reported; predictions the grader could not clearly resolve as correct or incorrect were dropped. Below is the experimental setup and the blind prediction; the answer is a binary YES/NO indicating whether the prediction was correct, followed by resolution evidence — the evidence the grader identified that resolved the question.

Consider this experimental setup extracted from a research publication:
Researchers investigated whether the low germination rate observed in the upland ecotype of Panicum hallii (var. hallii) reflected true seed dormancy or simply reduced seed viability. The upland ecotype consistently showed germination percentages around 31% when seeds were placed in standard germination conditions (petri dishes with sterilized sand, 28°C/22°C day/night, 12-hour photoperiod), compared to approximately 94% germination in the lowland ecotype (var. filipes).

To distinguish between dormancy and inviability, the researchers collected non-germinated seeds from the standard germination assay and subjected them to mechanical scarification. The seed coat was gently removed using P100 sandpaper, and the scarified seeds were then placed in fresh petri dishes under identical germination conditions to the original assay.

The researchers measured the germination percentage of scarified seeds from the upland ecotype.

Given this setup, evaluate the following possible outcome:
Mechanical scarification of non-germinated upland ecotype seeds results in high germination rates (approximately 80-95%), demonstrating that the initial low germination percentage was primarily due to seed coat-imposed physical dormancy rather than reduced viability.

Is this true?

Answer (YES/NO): YES